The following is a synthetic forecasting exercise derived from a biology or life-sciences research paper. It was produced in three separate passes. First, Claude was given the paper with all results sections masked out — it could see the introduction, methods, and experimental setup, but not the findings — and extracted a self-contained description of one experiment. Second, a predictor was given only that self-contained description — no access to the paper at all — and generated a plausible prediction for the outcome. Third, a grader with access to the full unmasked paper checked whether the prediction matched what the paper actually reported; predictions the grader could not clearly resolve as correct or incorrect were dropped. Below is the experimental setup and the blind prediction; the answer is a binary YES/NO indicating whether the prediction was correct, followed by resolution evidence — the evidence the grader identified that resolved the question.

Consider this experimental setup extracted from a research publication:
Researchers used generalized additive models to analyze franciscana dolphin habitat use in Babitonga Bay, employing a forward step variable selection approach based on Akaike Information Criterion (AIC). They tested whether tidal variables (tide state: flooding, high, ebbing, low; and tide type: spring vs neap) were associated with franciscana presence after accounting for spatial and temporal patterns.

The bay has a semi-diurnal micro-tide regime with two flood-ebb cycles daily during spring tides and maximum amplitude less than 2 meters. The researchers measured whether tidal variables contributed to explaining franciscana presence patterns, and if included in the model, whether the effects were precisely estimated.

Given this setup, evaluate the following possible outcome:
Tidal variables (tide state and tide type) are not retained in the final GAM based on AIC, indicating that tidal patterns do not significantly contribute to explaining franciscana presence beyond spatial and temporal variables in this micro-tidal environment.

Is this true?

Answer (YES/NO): NO